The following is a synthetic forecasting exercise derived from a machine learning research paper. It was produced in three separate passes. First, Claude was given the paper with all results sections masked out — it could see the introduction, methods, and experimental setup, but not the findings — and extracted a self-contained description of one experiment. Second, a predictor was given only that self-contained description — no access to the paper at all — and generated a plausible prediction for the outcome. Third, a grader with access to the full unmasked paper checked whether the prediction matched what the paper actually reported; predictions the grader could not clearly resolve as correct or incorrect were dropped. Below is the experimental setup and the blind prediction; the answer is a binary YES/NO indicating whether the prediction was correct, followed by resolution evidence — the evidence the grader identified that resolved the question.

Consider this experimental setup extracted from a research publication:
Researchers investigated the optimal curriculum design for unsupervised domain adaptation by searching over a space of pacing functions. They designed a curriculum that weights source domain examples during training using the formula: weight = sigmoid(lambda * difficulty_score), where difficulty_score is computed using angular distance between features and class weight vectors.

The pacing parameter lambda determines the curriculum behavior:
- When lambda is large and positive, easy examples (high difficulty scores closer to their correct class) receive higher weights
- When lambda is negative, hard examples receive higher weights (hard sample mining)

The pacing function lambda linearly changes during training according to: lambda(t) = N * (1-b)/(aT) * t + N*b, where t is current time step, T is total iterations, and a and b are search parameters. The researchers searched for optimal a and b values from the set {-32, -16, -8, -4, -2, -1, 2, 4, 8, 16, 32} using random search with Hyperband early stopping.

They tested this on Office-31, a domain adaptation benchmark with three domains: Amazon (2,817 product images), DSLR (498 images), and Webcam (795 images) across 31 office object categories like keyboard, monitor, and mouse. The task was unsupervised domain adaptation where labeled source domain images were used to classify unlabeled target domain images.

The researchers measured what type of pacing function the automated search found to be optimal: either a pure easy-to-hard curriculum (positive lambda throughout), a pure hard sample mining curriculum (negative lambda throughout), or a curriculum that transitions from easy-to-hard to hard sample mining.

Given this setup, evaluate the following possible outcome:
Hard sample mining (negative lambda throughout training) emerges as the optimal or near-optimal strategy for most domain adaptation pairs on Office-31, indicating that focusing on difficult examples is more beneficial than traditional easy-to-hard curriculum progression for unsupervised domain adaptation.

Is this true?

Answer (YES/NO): NO